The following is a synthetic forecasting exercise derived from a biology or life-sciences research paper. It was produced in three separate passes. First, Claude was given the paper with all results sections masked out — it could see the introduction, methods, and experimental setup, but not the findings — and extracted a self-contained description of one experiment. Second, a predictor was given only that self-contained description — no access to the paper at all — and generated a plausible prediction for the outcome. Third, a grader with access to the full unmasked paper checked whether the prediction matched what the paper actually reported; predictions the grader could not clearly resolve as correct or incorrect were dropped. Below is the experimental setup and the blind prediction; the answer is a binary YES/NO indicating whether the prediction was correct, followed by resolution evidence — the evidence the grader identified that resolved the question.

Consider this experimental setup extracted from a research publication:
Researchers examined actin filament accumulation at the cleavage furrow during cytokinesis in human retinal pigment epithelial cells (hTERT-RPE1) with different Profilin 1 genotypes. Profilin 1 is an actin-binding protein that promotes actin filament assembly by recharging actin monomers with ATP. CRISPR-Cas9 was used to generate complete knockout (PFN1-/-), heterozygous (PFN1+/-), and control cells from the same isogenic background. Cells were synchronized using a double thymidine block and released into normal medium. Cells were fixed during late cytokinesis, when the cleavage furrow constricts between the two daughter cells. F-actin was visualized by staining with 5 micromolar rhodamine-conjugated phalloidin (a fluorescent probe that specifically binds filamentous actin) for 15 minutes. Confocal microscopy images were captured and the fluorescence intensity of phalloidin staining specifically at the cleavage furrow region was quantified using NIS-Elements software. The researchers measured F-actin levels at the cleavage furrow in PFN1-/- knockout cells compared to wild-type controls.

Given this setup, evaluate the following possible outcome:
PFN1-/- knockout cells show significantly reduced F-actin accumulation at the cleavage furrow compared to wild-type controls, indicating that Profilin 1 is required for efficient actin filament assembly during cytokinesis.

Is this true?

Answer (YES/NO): YES